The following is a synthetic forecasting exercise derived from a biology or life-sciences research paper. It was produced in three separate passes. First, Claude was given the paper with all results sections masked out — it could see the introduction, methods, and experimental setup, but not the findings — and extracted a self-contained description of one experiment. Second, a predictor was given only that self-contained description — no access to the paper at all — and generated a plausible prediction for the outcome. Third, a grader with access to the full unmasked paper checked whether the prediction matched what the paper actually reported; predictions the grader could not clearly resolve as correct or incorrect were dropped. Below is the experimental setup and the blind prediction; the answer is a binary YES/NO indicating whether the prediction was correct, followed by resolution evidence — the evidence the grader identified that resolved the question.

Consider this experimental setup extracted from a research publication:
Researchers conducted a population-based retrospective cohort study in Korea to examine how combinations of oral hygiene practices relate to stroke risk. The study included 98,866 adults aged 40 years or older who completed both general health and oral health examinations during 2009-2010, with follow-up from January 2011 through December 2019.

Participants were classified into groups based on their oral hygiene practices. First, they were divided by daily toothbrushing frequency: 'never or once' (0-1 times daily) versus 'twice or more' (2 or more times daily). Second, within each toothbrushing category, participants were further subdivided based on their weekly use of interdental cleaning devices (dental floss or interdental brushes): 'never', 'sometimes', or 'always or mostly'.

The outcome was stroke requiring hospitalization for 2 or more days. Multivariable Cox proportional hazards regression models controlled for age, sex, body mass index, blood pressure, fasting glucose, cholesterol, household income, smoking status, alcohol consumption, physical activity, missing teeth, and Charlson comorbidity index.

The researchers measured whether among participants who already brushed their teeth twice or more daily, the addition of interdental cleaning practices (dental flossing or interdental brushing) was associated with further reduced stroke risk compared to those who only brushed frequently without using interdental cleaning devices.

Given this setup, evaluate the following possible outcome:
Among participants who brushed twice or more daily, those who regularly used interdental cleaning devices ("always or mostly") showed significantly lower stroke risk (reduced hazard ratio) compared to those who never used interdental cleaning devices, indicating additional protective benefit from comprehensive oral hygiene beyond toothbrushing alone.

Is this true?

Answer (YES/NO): YES